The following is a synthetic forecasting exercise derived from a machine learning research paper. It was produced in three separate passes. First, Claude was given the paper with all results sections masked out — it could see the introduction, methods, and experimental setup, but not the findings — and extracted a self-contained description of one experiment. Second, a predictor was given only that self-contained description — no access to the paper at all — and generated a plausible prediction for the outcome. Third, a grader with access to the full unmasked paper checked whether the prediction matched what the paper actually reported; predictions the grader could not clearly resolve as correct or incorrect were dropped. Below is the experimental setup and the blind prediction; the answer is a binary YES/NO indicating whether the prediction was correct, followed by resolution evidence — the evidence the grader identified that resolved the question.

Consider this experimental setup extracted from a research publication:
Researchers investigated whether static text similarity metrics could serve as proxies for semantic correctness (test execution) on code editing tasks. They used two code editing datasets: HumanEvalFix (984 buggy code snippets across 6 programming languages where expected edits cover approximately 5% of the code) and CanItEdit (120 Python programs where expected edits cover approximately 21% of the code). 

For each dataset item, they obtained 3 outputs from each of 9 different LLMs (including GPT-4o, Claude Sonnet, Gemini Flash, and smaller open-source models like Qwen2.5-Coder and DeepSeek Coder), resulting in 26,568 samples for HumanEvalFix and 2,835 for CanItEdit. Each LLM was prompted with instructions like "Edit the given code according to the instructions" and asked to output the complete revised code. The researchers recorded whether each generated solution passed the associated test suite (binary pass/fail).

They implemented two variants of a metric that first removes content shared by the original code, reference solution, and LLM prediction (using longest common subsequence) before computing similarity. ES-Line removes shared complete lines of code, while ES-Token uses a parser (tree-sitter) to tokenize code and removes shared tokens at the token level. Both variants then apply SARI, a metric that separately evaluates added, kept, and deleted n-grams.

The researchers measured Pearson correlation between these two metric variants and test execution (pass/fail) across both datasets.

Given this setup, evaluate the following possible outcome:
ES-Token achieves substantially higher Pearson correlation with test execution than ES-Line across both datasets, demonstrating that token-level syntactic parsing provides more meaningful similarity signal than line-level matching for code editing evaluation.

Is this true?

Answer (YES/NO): NO